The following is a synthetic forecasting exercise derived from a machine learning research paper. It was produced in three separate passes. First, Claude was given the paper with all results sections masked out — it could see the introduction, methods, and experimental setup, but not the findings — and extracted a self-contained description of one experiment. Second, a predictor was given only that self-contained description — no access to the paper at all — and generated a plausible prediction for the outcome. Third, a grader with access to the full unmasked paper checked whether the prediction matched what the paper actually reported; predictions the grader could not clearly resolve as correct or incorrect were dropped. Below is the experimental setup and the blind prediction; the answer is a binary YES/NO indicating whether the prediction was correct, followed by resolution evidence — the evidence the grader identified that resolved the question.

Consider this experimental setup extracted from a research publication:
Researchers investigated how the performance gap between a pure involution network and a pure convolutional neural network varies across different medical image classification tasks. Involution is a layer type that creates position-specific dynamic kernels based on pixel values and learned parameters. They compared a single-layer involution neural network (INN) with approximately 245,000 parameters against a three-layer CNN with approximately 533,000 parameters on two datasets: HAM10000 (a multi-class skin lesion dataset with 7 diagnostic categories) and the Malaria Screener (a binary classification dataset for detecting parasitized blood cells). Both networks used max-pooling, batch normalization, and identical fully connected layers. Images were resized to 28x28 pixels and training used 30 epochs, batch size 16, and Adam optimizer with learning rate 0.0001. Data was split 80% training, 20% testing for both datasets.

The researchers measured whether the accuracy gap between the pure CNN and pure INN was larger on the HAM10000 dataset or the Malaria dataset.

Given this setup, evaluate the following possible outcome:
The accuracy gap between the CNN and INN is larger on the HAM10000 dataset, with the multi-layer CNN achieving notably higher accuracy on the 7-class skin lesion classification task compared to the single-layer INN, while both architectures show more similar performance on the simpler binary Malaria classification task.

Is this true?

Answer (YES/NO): YES